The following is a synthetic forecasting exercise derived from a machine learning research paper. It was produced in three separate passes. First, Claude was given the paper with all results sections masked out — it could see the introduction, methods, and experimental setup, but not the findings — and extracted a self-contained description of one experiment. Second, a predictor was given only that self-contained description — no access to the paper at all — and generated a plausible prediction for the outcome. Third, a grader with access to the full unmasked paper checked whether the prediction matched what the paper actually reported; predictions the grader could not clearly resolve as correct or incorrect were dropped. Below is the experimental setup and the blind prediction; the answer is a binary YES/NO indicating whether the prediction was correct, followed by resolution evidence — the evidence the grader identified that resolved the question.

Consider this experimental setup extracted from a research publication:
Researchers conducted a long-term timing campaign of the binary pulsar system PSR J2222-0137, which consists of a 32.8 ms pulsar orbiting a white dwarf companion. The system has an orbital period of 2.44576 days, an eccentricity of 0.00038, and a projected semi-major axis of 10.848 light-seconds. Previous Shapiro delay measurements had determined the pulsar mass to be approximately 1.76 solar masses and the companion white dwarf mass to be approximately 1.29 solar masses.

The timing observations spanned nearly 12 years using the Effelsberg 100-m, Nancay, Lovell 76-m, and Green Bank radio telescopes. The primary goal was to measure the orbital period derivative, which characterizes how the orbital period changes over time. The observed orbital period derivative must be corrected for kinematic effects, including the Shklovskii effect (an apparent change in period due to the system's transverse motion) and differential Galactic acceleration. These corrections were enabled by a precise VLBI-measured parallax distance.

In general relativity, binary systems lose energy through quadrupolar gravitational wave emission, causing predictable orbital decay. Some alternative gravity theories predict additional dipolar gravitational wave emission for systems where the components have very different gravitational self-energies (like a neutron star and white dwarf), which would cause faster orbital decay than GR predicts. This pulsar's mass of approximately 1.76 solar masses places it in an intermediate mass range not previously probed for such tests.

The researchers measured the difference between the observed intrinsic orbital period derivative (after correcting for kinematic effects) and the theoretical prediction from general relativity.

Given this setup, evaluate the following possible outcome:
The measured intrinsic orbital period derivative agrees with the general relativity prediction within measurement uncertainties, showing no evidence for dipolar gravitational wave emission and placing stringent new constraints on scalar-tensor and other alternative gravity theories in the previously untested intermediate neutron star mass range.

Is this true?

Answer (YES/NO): YES